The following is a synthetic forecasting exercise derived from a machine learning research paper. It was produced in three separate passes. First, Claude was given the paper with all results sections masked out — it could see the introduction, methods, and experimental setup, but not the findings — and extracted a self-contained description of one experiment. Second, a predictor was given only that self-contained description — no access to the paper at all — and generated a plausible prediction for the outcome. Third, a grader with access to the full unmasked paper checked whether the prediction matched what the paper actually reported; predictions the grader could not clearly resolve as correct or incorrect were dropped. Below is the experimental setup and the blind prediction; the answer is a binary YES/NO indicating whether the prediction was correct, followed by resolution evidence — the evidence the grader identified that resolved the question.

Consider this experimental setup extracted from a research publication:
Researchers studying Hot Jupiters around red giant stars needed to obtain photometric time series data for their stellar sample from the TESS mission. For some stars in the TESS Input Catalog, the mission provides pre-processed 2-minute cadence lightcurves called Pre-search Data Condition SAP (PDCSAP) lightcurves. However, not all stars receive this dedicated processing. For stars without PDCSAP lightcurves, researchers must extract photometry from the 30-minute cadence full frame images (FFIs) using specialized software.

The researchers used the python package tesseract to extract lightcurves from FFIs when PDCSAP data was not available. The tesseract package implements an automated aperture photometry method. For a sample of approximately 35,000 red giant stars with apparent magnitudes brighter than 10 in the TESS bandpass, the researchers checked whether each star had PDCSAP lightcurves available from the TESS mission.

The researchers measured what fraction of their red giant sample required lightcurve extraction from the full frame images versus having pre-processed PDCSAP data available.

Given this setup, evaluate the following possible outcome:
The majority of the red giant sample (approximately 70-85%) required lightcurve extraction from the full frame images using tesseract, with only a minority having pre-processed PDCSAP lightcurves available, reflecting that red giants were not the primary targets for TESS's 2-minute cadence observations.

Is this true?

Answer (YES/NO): YES